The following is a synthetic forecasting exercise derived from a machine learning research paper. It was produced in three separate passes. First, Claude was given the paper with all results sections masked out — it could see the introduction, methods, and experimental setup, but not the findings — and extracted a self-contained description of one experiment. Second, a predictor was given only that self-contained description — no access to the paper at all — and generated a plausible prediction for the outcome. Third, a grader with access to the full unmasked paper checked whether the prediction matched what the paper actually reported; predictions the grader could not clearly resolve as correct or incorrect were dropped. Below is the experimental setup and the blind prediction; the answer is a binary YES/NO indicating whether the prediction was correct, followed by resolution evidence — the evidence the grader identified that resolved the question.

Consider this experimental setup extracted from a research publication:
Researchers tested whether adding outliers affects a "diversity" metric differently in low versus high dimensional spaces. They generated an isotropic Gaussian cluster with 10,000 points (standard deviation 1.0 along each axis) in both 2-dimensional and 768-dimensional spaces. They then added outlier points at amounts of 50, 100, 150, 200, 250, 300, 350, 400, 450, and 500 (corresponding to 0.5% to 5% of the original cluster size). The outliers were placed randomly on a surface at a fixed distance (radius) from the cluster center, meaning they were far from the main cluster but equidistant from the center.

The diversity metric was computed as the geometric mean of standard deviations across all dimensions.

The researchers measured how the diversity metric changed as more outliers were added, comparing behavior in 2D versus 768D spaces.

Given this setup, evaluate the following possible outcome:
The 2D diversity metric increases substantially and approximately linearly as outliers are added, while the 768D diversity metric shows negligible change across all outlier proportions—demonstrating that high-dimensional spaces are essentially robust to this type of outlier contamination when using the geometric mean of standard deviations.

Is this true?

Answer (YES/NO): NO